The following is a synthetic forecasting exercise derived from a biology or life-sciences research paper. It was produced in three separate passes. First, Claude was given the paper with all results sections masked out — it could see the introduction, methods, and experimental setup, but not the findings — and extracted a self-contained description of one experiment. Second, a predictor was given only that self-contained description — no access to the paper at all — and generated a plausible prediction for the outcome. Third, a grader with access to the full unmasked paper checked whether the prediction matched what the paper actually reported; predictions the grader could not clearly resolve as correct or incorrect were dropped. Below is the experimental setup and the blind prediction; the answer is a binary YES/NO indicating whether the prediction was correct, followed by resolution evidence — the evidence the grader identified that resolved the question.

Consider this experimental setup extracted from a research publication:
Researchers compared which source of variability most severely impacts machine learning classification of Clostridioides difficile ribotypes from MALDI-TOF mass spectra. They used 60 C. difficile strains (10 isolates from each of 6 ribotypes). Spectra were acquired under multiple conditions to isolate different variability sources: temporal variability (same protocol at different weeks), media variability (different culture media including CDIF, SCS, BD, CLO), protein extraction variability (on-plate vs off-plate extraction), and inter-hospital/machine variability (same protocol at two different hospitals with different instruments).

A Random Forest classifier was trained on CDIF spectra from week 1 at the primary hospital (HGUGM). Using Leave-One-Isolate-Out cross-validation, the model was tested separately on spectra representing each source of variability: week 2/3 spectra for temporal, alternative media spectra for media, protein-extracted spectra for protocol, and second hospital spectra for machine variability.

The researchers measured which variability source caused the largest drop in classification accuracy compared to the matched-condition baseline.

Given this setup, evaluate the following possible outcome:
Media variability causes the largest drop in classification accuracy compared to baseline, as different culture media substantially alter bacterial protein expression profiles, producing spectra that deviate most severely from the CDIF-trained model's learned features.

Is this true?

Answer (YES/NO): YES